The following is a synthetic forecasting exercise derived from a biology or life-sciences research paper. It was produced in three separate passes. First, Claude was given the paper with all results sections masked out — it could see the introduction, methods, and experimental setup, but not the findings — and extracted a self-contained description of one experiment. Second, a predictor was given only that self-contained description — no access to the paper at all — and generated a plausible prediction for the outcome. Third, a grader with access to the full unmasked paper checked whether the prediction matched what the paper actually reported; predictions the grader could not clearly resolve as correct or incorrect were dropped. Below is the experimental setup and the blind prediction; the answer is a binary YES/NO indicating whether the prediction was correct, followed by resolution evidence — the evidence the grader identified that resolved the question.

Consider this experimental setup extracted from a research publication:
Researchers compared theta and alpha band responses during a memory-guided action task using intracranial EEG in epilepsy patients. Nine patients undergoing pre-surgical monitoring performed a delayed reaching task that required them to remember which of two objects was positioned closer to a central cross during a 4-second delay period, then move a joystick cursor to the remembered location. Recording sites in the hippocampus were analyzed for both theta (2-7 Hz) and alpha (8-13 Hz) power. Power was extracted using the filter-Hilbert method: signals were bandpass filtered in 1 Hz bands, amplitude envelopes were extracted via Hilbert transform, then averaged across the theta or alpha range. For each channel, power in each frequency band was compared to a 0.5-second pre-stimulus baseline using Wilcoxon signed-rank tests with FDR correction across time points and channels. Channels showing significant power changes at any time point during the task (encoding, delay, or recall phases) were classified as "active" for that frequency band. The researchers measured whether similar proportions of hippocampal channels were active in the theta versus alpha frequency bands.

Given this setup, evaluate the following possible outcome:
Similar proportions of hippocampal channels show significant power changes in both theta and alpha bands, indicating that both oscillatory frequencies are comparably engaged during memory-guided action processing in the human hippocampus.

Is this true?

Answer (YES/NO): YES